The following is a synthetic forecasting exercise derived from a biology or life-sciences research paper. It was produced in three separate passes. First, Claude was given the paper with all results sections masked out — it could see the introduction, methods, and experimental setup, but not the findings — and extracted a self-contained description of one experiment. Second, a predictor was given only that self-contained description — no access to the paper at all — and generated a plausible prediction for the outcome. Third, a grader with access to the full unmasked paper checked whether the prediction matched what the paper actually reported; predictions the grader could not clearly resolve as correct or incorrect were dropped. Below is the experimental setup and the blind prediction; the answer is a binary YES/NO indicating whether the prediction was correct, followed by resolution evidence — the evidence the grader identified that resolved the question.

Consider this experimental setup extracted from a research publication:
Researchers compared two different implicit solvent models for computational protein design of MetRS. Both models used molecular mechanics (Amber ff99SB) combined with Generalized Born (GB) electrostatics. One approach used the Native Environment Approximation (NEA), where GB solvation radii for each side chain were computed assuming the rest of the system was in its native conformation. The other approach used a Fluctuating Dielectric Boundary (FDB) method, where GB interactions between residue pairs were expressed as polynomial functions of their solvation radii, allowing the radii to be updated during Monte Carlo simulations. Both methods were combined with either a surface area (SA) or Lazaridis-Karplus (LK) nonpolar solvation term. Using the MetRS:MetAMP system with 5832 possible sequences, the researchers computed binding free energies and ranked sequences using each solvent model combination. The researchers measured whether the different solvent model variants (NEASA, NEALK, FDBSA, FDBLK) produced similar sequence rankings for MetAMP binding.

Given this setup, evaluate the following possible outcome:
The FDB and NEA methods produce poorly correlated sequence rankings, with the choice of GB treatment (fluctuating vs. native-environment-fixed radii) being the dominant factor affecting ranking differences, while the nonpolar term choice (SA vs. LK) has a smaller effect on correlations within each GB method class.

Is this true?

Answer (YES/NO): NO